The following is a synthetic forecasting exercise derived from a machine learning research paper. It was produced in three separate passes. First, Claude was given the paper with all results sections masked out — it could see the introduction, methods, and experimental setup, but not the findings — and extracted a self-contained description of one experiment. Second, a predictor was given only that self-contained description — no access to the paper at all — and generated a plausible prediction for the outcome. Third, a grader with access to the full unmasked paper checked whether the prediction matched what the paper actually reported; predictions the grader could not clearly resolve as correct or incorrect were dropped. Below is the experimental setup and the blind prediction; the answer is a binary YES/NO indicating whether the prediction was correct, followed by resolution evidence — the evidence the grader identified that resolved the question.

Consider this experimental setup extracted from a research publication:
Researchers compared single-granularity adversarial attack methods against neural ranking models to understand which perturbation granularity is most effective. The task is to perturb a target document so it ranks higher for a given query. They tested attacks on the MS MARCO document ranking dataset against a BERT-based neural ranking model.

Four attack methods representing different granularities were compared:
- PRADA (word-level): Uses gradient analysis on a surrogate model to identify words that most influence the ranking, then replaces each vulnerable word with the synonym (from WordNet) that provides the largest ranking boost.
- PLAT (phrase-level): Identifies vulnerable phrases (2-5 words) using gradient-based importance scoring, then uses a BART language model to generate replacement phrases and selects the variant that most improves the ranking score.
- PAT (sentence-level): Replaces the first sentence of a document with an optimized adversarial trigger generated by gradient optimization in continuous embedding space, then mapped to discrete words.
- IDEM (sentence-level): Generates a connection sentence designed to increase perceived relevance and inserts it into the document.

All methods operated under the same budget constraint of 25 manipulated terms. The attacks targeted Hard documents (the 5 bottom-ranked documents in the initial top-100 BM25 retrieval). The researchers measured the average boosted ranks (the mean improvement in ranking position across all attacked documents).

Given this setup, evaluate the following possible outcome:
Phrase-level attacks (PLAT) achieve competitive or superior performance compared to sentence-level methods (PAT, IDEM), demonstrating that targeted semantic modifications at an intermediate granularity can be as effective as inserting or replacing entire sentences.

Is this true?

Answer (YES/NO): NO